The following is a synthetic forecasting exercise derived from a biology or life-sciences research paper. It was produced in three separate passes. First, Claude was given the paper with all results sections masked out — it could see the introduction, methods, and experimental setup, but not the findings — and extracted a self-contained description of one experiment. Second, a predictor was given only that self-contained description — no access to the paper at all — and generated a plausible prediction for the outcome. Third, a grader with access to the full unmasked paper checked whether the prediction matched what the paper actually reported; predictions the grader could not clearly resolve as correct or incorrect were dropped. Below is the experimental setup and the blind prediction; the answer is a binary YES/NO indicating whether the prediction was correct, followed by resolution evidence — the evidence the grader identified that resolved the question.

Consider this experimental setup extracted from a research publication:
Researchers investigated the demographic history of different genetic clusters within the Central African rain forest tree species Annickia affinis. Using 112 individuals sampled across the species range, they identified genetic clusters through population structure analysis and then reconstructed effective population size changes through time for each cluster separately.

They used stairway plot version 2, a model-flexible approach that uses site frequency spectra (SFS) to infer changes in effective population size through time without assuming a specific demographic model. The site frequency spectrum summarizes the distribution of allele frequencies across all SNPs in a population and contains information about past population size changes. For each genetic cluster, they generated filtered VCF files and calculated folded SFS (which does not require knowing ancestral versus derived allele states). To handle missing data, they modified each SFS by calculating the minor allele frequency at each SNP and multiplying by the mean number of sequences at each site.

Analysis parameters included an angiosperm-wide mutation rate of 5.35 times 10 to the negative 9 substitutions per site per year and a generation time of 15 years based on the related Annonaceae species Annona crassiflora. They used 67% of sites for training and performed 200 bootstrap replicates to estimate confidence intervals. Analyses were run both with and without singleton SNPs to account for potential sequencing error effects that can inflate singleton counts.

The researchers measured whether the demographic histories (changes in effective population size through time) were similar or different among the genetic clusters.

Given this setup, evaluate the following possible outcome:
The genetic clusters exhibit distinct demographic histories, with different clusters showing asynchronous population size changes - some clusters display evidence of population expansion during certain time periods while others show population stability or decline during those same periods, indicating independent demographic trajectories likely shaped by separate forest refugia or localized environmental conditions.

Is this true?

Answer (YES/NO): YES